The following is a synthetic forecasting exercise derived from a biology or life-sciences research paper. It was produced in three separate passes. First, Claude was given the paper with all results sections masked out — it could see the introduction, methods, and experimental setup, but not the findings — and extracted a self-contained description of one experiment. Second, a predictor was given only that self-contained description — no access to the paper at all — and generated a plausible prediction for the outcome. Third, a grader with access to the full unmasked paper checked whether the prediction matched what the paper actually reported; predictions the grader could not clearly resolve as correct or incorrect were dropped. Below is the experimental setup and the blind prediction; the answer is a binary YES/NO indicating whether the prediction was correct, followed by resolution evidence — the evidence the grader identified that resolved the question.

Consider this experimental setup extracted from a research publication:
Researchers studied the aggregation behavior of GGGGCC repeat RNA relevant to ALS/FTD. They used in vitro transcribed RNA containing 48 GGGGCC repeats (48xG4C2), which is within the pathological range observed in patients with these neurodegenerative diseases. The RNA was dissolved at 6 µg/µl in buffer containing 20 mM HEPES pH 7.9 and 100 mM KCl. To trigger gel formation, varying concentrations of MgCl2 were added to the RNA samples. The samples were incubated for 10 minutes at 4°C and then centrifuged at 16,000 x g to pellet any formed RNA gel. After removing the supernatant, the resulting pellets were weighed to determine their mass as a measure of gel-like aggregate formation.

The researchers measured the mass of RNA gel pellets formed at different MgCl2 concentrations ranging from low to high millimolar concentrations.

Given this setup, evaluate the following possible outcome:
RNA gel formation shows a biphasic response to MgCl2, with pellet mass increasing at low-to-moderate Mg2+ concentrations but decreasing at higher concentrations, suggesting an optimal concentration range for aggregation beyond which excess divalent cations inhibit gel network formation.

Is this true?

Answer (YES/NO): NO